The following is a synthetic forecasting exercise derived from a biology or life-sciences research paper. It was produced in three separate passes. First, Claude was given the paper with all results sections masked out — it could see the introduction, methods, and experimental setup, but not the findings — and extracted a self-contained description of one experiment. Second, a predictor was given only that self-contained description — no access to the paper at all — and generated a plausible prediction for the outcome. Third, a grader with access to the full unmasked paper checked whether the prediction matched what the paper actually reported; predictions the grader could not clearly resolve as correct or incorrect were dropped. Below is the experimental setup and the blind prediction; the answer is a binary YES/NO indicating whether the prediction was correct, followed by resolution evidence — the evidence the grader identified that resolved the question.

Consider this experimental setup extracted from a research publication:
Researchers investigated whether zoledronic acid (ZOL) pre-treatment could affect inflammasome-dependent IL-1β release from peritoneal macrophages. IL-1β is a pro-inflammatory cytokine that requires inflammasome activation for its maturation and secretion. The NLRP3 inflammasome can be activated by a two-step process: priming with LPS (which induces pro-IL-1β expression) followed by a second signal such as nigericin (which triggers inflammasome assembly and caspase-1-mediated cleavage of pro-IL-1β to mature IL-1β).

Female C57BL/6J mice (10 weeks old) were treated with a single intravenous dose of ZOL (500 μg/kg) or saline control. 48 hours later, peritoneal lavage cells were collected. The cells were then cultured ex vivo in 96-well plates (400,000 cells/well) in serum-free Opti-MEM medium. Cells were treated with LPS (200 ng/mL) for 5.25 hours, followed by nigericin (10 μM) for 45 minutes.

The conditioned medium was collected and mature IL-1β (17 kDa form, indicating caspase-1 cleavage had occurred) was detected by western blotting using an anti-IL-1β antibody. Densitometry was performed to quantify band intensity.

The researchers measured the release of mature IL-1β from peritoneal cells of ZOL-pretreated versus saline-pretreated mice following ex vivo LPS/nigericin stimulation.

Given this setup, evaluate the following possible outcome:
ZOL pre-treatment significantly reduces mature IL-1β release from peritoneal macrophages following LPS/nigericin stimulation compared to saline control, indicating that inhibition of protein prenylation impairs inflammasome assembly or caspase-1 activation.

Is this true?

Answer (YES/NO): NO